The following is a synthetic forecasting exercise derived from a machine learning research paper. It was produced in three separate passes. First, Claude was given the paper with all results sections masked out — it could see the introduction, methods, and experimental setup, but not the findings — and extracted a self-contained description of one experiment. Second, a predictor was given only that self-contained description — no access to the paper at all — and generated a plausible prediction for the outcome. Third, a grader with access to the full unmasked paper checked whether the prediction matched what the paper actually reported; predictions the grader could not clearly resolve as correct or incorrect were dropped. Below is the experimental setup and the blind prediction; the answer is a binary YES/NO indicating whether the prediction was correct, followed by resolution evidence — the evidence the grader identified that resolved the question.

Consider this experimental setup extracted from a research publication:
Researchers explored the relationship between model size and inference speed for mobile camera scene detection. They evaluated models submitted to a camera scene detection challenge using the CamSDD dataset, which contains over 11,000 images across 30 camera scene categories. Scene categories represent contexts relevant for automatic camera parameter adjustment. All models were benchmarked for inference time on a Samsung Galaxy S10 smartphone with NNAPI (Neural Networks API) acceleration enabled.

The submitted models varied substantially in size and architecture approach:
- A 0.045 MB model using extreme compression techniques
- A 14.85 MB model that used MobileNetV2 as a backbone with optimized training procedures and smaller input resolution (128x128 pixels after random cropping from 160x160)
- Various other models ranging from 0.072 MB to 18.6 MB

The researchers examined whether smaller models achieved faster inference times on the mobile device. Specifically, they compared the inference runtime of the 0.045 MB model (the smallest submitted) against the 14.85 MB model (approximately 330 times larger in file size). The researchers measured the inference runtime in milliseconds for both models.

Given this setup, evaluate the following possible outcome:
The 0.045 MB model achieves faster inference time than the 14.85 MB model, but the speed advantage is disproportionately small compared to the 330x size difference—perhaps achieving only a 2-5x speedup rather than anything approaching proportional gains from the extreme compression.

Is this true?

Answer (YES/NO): NO